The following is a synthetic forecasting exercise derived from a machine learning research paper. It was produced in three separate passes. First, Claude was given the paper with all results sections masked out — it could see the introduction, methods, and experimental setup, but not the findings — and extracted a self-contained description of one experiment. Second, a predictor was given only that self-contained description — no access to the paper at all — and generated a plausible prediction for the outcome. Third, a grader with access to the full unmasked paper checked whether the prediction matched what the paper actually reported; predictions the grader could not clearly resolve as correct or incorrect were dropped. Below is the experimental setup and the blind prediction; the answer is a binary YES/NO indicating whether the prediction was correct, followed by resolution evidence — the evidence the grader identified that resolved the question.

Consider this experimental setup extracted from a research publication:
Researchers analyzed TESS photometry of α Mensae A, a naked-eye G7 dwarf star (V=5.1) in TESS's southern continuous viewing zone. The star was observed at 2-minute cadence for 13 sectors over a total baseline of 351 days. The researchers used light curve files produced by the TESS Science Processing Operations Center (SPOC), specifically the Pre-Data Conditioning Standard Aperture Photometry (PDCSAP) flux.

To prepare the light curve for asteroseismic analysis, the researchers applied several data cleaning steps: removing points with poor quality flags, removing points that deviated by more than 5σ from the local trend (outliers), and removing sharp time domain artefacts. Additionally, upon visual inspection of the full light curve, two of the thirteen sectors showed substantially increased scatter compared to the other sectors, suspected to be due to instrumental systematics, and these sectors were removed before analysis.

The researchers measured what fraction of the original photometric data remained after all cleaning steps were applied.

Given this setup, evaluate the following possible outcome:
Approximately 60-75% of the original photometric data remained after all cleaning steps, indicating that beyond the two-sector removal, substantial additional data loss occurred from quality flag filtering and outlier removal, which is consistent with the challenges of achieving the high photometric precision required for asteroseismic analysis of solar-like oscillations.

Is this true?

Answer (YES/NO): YES